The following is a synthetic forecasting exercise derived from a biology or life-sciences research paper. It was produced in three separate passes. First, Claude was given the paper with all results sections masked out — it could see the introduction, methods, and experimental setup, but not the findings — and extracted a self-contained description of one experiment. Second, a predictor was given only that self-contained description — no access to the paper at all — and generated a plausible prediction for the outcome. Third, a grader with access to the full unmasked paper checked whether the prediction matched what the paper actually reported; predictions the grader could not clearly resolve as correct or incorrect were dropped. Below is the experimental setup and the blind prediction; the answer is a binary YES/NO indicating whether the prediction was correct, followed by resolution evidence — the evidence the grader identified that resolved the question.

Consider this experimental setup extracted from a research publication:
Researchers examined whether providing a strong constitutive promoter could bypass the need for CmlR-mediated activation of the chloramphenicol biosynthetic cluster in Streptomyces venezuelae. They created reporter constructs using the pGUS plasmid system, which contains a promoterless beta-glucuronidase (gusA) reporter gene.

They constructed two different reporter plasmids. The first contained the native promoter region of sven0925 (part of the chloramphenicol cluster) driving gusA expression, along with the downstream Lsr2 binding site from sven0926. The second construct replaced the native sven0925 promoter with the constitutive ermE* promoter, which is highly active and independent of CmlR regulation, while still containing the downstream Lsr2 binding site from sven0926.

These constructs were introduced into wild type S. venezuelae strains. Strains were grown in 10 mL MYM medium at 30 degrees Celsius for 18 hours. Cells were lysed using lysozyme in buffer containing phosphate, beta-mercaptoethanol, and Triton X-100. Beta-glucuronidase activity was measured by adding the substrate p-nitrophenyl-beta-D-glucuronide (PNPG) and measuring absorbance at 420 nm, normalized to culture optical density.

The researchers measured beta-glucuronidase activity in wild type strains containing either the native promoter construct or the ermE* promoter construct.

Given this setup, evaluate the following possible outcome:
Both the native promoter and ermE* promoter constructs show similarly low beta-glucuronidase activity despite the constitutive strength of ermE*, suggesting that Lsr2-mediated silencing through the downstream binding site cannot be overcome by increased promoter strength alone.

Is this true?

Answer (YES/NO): NO